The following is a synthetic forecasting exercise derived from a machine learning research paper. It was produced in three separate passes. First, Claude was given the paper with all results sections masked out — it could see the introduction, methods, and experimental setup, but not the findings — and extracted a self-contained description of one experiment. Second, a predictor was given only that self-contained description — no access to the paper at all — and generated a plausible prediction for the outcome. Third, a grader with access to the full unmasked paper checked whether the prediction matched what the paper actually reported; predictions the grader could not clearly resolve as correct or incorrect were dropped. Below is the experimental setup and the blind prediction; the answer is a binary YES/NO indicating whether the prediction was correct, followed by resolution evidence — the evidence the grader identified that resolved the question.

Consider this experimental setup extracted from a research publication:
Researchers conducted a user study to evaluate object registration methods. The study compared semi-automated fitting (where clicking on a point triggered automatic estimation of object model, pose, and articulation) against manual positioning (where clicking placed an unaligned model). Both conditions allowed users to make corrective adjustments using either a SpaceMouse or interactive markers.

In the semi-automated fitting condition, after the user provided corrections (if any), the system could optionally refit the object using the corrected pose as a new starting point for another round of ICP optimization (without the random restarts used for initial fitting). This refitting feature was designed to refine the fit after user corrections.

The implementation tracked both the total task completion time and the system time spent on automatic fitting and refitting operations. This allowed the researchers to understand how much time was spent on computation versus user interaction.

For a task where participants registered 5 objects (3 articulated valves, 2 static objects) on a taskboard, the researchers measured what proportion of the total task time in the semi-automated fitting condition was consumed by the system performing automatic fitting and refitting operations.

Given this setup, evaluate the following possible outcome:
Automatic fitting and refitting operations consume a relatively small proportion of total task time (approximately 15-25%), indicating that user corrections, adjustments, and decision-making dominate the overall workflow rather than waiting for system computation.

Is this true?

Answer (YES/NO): NO